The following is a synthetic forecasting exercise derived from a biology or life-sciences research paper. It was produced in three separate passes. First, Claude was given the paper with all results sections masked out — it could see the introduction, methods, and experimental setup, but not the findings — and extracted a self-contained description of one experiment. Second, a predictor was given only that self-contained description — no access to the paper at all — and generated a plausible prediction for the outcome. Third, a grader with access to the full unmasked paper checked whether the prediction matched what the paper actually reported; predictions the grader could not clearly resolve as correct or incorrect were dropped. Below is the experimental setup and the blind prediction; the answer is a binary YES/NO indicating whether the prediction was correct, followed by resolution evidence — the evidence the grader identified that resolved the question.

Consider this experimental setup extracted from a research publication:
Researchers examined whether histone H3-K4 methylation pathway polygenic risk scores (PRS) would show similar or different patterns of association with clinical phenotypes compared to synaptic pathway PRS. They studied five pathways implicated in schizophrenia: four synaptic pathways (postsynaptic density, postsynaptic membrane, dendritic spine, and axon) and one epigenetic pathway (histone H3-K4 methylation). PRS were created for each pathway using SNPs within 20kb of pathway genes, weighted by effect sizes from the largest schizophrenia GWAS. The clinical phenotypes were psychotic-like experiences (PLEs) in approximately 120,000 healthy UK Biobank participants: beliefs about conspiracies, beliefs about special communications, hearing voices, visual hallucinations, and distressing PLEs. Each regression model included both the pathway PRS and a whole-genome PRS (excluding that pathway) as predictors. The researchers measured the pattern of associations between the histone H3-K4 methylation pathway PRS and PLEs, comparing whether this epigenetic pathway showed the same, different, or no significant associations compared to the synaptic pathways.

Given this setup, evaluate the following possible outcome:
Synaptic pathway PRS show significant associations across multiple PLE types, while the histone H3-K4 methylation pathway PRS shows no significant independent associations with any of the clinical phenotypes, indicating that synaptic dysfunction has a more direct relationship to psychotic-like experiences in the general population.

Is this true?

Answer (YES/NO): YES